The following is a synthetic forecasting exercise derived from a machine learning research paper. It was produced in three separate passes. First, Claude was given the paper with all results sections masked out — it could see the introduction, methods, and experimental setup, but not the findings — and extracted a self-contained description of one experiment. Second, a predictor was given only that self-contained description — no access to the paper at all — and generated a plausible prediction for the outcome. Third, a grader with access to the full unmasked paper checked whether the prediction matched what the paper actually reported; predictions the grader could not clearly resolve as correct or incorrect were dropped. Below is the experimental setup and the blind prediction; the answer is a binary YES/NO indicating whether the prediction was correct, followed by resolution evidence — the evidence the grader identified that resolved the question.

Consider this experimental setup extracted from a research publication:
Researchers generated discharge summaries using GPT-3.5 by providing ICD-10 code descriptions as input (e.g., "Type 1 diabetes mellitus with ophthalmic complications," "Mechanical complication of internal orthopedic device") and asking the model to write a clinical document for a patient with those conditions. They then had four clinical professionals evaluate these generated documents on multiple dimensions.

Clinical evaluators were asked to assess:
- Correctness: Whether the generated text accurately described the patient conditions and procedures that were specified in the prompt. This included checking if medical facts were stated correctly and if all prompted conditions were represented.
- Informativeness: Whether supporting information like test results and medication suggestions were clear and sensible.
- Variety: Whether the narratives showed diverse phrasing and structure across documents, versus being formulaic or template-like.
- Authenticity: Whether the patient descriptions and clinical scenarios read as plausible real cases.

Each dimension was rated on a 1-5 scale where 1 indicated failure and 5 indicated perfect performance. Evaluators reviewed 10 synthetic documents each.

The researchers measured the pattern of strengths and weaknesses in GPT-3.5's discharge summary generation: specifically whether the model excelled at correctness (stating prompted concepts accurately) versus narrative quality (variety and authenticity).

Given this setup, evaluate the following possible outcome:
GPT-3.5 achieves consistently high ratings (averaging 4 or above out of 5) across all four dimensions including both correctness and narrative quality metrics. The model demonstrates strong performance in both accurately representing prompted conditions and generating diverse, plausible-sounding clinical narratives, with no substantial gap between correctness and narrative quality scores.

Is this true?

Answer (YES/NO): NO